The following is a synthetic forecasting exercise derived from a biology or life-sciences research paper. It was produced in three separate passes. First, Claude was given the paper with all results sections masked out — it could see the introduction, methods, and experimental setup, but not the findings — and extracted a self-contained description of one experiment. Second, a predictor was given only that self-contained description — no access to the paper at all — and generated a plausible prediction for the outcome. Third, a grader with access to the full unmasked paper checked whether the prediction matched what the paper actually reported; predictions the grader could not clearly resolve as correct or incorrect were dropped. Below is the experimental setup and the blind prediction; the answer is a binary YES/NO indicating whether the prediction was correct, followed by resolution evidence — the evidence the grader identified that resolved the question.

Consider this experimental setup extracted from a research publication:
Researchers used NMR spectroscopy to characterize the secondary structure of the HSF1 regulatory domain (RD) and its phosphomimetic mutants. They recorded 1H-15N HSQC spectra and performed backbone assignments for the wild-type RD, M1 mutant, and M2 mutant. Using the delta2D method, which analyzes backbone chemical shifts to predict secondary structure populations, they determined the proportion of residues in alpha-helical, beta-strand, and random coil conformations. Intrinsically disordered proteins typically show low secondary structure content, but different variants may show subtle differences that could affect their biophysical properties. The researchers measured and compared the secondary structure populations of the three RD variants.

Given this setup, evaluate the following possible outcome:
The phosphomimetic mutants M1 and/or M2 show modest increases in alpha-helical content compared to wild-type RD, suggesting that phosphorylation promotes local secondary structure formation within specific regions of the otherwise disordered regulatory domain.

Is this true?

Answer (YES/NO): NO